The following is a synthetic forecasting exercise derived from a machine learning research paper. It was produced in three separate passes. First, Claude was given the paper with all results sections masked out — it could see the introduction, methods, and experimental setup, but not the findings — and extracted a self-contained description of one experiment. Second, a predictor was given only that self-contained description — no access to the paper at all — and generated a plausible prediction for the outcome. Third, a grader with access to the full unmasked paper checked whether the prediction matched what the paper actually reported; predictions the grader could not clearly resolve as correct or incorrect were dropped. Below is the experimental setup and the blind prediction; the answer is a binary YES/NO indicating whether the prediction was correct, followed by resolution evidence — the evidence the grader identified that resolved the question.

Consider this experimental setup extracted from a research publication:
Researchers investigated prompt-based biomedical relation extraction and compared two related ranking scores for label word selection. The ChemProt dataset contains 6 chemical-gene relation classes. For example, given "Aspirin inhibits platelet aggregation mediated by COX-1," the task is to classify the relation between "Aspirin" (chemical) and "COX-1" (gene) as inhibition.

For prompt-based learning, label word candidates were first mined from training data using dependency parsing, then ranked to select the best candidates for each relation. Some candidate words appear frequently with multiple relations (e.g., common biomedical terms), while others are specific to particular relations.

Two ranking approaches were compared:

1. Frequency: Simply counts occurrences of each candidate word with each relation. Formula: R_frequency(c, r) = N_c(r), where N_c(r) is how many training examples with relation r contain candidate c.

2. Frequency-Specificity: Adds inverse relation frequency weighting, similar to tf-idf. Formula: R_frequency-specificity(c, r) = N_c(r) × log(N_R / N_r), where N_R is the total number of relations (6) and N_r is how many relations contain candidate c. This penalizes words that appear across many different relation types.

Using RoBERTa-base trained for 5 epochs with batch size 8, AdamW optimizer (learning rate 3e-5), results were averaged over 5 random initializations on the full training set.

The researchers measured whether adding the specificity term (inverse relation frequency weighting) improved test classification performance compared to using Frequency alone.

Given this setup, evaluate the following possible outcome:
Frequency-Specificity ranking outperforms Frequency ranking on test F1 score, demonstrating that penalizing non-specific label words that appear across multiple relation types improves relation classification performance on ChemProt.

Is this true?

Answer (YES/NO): NO